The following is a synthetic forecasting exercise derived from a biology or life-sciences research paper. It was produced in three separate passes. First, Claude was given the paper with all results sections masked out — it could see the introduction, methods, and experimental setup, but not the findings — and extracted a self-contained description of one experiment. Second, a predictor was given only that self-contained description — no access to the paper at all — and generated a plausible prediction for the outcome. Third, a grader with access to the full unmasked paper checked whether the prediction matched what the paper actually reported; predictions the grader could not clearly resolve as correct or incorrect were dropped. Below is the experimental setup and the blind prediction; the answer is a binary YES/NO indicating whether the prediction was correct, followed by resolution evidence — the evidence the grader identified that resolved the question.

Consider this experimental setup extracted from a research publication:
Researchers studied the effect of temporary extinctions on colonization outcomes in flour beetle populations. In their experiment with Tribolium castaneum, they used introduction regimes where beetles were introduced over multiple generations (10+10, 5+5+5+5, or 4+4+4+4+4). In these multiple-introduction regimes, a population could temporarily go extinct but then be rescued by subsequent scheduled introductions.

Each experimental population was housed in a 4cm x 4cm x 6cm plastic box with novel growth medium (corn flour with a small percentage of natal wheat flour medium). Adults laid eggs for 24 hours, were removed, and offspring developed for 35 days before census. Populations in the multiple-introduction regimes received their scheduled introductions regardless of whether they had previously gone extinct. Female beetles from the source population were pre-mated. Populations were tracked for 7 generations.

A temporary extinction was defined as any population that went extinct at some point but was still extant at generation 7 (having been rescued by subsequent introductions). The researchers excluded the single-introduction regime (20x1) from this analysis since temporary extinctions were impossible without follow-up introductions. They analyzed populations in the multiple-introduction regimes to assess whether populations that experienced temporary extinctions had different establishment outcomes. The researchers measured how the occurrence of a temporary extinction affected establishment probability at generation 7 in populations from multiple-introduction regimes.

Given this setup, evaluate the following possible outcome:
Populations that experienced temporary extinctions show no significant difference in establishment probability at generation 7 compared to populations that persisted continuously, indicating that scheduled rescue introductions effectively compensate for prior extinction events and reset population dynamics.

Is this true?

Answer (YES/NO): NO